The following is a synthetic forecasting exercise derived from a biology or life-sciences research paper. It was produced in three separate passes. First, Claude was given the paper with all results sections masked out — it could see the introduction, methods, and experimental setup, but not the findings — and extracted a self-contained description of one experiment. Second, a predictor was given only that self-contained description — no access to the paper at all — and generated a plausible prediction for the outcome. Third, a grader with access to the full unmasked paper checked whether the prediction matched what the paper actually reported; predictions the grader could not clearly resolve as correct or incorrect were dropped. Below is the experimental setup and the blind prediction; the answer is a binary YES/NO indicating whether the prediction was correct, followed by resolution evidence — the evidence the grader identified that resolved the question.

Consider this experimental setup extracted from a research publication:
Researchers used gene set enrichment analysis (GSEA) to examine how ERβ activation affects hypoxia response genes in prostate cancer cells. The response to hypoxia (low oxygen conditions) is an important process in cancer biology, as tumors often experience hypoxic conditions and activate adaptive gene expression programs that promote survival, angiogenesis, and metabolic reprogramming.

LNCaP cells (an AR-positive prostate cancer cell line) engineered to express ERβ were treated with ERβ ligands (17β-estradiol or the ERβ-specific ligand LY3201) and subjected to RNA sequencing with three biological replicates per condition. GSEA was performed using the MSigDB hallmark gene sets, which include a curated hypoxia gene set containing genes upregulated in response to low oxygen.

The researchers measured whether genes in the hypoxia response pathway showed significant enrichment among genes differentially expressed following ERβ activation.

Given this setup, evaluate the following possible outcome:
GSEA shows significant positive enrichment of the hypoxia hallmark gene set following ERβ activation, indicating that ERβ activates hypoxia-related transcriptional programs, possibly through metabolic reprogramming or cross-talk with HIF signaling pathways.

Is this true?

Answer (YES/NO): NO